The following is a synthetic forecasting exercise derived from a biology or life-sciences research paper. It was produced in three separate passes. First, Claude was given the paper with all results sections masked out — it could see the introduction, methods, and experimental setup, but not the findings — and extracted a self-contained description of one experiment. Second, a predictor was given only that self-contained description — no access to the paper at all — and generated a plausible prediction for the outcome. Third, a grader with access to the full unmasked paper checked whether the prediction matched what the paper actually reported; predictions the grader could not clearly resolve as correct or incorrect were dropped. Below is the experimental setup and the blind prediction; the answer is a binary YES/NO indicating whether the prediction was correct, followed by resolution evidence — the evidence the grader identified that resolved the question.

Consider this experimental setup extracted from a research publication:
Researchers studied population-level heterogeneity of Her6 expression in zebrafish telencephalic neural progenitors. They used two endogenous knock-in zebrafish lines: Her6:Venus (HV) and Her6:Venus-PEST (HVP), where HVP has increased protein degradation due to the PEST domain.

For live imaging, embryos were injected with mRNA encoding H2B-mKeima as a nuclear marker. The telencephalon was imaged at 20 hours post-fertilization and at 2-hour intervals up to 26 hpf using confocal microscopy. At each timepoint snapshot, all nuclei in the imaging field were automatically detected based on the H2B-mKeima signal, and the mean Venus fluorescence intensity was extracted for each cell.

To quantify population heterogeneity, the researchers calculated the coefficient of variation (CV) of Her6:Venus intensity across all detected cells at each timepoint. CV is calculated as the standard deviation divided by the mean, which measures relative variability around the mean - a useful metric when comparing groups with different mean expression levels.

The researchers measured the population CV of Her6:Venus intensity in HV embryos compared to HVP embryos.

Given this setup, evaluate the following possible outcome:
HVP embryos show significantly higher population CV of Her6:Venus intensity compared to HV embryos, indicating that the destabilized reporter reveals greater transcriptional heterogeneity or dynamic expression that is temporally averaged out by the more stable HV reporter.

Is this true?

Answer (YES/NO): NO